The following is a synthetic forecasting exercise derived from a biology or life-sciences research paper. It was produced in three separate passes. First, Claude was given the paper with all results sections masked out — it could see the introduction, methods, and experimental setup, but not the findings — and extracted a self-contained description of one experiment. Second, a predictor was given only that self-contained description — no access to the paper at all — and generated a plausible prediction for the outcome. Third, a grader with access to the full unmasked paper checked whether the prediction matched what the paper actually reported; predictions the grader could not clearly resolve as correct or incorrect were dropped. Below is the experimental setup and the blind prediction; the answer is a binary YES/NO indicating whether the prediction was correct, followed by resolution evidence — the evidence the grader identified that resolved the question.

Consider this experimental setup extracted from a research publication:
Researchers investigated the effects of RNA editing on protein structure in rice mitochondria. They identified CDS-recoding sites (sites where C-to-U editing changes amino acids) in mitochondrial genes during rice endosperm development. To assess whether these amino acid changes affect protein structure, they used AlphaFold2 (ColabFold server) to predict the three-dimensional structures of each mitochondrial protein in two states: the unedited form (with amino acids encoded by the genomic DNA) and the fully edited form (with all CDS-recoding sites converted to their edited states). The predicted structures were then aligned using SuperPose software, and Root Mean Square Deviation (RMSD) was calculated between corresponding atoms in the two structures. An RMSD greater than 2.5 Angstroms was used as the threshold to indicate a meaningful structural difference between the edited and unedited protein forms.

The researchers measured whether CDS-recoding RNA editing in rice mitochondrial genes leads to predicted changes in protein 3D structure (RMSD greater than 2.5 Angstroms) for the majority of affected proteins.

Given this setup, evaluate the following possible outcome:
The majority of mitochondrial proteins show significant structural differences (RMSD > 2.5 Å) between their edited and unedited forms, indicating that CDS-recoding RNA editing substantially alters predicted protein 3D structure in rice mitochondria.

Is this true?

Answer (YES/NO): YES